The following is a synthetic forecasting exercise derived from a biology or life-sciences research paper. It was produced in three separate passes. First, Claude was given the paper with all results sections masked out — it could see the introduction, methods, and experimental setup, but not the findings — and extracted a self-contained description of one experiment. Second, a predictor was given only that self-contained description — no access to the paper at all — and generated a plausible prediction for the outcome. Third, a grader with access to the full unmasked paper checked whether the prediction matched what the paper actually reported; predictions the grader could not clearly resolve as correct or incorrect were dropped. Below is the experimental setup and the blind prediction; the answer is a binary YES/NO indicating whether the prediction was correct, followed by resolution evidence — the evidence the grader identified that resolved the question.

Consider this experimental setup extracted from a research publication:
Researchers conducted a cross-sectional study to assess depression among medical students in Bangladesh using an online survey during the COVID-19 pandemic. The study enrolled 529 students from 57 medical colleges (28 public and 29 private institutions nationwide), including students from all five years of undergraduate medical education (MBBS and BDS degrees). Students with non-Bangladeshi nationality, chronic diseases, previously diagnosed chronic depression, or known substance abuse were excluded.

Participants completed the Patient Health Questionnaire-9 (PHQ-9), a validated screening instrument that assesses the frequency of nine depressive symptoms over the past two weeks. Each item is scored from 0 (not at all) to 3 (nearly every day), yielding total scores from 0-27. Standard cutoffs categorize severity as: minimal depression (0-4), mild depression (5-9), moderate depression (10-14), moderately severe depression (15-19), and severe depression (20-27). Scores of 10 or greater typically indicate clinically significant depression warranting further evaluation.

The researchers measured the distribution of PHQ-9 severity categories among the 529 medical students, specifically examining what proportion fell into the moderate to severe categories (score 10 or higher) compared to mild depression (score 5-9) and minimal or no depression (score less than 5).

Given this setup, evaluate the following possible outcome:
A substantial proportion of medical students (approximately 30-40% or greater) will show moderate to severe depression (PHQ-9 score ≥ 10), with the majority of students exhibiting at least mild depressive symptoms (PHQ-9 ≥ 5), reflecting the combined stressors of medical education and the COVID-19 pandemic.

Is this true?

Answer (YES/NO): YES